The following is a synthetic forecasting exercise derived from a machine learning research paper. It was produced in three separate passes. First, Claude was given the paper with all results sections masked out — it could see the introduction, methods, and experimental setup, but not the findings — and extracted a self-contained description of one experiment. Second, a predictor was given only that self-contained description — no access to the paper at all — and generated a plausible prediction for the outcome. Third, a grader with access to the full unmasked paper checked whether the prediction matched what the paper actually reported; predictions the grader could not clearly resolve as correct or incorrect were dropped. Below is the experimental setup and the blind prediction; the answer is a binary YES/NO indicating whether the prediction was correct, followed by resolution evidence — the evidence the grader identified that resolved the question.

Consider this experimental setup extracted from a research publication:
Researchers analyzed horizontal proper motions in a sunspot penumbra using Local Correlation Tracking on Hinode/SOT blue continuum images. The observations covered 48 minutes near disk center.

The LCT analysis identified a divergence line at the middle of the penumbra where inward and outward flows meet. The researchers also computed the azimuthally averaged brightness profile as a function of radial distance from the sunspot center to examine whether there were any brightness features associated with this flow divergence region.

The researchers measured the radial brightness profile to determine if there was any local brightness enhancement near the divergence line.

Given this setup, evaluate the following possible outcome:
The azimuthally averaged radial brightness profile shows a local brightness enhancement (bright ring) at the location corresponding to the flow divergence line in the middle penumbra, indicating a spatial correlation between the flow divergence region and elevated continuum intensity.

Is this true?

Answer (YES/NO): NO